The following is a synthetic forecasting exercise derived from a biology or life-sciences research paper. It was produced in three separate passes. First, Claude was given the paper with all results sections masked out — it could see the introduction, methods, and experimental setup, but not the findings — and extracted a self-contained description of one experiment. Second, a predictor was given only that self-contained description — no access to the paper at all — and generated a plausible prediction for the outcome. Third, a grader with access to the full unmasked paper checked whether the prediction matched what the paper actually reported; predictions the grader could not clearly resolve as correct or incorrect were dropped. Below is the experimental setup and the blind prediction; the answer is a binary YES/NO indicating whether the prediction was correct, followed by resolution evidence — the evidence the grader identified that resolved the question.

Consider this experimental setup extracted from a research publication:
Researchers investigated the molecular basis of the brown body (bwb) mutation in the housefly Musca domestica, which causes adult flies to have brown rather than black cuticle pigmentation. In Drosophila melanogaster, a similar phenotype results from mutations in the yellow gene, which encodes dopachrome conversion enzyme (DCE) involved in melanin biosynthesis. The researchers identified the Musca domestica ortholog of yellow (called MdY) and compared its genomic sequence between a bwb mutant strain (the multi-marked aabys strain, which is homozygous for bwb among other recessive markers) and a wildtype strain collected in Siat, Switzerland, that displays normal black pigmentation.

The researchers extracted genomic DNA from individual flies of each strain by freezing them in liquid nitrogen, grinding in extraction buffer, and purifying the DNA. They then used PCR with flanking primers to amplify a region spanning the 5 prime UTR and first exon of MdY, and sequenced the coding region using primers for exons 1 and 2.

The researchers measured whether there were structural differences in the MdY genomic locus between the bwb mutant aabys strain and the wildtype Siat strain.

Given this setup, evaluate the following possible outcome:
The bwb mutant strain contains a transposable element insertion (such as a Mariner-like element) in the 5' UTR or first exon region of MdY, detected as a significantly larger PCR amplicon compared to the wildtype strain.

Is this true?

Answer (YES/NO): NO